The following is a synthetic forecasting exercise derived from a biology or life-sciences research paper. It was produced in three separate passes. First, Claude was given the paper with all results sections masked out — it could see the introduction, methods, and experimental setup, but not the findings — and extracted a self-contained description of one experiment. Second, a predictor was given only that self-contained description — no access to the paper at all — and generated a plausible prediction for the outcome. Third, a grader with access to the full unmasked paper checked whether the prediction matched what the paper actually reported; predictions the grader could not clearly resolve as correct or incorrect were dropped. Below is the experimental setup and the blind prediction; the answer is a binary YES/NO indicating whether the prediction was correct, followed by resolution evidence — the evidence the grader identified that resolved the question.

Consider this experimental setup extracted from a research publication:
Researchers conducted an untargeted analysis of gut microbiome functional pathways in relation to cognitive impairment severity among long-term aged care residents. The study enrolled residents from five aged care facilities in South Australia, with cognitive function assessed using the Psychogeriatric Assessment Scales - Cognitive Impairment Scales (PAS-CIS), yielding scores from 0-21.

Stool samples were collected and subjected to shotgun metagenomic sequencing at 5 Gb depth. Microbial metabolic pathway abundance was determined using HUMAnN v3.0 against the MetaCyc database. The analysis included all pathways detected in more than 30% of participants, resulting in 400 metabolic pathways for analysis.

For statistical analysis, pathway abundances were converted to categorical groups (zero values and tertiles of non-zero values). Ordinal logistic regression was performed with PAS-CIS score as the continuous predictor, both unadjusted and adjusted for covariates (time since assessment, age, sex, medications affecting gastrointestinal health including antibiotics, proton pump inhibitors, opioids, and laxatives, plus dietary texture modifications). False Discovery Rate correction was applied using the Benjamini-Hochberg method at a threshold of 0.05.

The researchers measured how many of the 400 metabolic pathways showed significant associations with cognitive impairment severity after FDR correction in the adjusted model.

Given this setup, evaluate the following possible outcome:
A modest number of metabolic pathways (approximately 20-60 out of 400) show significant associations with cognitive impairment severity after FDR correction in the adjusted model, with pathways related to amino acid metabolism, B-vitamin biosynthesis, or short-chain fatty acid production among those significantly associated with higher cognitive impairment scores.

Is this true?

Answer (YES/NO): NO